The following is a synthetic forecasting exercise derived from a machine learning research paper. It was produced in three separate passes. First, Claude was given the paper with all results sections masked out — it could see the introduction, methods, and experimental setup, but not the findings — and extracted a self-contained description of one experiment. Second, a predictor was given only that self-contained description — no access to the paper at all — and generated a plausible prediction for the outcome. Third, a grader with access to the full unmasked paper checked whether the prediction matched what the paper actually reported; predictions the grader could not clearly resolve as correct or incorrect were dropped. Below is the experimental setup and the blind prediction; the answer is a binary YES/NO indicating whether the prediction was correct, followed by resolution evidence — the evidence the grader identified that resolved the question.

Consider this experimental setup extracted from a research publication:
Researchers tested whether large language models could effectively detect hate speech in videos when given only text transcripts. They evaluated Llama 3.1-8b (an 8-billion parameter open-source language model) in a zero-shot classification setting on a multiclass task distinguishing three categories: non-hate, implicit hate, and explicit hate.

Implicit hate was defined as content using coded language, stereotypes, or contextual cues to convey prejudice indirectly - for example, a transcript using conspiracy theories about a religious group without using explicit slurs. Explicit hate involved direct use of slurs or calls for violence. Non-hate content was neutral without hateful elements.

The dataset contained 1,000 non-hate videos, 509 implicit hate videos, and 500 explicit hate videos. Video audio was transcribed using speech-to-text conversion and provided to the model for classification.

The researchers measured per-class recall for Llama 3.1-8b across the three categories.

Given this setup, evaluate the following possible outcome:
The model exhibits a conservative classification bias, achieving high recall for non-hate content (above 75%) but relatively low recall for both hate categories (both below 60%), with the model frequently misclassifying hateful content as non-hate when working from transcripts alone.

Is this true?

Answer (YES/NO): NO